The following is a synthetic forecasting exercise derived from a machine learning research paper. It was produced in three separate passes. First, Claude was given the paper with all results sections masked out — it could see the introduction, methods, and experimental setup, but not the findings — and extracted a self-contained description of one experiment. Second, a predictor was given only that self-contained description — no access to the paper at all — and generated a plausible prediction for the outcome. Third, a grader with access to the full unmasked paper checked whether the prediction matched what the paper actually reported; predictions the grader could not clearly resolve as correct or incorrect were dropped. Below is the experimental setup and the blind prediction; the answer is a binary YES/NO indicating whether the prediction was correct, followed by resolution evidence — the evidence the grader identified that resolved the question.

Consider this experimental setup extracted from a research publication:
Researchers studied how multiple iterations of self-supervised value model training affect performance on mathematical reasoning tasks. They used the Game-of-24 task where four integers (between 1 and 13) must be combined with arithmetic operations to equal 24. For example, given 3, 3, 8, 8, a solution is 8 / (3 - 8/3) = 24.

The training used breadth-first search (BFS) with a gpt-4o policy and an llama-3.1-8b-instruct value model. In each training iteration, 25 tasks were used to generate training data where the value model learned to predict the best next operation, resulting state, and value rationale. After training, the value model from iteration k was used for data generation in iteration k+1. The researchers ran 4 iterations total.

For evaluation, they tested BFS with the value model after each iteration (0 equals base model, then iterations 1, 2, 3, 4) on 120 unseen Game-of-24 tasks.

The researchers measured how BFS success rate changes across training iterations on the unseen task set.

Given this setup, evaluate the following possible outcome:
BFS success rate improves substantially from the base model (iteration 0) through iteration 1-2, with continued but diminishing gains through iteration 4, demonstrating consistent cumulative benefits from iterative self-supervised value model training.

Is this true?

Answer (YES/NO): NO